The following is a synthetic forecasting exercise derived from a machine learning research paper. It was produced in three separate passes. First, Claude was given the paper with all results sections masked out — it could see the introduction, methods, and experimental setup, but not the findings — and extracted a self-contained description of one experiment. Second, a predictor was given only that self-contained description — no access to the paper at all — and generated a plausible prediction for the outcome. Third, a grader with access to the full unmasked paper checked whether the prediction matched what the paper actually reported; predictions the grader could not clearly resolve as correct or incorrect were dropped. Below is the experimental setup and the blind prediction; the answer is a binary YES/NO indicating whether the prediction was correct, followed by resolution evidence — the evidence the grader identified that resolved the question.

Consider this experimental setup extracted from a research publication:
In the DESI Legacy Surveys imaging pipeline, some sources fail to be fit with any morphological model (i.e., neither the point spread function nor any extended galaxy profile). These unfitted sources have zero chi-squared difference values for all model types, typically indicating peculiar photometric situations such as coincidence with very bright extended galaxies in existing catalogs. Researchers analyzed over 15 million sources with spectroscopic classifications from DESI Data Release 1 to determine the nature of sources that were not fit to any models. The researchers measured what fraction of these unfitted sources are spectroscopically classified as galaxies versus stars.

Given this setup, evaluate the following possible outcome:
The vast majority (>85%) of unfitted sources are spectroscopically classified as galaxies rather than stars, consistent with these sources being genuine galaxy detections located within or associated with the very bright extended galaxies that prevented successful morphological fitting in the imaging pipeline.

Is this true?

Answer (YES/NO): YES